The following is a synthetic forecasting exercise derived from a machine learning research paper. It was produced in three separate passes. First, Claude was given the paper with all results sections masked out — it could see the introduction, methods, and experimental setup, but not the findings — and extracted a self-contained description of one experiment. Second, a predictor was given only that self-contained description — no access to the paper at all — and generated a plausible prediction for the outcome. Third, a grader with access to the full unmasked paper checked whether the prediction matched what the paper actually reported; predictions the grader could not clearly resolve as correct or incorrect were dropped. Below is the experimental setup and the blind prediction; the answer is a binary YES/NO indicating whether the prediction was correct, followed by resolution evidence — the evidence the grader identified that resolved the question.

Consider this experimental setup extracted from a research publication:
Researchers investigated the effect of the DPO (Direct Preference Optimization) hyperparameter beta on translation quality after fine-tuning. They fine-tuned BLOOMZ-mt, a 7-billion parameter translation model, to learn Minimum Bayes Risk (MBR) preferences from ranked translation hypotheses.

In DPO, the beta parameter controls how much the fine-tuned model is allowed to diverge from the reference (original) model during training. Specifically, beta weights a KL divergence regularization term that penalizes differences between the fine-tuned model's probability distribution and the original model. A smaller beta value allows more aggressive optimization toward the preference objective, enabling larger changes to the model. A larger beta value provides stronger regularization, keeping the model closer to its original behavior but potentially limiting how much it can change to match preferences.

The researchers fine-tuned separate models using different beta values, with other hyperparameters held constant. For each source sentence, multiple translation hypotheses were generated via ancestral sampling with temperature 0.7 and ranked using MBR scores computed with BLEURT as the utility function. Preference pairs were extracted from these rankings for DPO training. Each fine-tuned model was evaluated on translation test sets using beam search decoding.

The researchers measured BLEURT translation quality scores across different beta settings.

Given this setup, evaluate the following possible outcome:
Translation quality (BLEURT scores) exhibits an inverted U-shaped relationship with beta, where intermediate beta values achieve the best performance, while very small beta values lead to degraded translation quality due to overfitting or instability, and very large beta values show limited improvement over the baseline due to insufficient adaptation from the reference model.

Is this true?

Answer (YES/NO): NO